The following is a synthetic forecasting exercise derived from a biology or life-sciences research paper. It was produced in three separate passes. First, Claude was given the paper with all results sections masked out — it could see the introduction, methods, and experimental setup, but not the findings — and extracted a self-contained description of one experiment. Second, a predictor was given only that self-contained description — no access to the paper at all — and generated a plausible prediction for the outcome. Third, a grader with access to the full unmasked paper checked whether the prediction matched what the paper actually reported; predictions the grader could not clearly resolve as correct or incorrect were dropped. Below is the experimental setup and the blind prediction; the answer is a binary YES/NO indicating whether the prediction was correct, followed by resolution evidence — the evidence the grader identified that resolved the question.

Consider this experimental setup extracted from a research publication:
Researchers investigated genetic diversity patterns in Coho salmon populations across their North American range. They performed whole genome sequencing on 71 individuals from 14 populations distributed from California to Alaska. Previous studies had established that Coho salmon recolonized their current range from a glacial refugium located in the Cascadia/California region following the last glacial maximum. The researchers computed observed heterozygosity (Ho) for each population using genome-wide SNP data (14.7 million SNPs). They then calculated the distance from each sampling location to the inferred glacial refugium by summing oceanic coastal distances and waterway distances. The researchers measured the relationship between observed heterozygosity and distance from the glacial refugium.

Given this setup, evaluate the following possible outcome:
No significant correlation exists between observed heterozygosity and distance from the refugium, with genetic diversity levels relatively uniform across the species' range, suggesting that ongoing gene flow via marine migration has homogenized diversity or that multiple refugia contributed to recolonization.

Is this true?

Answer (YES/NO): NO